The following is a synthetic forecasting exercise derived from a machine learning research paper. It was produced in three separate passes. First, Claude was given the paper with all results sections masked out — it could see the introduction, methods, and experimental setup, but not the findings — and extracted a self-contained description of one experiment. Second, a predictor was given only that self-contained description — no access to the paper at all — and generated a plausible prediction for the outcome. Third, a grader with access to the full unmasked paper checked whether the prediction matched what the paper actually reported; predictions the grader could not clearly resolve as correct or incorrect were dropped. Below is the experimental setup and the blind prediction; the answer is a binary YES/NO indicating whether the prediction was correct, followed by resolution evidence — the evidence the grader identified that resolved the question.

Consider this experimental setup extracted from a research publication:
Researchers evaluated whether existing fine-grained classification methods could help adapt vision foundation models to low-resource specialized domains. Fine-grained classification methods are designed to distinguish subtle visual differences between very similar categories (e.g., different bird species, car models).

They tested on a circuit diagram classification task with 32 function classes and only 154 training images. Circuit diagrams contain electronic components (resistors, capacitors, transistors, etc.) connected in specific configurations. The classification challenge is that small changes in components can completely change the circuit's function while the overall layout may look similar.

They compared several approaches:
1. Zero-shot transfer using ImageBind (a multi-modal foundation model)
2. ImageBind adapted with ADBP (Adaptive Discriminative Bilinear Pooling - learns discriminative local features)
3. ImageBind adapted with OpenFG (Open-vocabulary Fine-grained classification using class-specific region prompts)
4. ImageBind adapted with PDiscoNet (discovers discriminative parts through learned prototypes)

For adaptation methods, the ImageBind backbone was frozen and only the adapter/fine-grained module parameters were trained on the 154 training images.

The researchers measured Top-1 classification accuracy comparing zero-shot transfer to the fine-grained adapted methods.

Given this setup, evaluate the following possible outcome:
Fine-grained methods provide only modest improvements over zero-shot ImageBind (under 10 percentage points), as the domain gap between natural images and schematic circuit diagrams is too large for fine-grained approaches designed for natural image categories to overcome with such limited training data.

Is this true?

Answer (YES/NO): NO